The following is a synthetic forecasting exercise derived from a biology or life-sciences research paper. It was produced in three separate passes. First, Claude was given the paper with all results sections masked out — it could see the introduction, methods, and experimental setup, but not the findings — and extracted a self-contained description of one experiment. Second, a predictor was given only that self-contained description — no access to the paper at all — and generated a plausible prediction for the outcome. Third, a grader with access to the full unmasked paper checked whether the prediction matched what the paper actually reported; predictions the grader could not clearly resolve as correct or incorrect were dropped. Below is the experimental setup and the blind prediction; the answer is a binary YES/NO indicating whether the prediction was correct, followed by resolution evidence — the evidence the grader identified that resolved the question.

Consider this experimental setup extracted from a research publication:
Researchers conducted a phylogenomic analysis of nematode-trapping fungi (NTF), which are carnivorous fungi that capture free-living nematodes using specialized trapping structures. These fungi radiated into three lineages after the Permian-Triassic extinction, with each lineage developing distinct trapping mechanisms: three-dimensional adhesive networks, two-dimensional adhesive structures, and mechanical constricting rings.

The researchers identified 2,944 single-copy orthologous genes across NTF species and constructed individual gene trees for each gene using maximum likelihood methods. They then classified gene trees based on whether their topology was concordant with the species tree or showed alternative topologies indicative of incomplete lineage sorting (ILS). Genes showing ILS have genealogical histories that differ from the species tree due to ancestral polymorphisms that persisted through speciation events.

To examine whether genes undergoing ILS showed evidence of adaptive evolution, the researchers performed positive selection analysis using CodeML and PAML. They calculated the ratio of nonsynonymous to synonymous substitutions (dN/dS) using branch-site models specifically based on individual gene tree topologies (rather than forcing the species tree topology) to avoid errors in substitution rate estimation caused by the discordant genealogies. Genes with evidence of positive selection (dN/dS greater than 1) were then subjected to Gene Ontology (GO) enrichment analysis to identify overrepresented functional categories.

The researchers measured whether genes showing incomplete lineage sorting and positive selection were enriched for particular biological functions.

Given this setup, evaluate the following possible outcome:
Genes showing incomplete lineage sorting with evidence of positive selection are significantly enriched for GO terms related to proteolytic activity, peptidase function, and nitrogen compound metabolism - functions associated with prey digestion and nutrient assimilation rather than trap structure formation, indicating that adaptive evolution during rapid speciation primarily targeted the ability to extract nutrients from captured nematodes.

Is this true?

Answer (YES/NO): NO